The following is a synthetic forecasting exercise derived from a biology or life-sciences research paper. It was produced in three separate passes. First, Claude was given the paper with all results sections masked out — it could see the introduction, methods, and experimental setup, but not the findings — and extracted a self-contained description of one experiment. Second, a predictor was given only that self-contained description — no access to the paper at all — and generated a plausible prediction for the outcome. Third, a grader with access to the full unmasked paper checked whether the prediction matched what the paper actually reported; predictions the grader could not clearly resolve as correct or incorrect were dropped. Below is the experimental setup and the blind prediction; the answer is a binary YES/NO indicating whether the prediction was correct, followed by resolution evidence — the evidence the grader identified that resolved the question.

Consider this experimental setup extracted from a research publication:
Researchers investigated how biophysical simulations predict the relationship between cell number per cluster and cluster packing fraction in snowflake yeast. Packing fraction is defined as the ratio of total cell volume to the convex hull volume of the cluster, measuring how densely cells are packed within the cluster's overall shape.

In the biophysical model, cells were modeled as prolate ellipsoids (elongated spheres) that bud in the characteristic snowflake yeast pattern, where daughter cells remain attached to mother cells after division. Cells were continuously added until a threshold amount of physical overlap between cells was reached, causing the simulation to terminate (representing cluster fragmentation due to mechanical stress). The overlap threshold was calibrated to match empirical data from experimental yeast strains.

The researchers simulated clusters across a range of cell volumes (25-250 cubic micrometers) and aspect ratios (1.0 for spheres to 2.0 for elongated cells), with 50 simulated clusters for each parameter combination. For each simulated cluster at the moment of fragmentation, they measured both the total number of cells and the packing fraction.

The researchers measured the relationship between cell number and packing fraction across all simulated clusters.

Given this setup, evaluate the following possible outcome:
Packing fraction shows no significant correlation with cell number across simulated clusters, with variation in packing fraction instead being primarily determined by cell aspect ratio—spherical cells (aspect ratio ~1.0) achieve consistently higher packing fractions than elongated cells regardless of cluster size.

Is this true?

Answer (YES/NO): NO